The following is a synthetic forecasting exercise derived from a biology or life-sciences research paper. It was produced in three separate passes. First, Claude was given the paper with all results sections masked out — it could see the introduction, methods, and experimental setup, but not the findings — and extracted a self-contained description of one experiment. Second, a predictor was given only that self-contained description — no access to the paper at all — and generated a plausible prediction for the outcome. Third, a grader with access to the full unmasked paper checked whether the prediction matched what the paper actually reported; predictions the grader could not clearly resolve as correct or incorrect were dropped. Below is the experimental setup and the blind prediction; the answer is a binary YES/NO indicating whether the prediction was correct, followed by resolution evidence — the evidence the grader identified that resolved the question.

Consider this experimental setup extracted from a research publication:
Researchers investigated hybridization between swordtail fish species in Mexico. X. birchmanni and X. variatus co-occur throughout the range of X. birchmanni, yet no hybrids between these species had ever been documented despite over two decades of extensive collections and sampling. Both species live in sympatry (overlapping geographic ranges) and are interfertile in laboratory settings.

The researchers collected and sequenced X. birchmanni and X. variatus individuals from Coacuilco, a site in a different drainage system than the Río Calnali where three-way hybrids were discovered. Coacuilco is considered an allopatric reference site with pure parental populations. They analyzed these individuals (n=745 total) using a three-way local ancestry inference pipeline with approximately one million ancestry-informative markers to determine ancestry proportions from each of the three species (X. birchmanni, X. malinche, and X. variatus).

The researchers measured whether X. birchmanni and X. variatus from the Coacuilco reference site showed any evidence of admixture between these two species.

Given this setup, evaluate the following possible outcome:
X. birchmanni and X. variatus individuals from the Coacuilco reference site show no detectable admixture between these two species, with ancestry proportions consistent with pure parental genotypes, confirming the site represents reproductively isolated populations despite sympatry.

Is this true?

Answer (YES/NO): YES